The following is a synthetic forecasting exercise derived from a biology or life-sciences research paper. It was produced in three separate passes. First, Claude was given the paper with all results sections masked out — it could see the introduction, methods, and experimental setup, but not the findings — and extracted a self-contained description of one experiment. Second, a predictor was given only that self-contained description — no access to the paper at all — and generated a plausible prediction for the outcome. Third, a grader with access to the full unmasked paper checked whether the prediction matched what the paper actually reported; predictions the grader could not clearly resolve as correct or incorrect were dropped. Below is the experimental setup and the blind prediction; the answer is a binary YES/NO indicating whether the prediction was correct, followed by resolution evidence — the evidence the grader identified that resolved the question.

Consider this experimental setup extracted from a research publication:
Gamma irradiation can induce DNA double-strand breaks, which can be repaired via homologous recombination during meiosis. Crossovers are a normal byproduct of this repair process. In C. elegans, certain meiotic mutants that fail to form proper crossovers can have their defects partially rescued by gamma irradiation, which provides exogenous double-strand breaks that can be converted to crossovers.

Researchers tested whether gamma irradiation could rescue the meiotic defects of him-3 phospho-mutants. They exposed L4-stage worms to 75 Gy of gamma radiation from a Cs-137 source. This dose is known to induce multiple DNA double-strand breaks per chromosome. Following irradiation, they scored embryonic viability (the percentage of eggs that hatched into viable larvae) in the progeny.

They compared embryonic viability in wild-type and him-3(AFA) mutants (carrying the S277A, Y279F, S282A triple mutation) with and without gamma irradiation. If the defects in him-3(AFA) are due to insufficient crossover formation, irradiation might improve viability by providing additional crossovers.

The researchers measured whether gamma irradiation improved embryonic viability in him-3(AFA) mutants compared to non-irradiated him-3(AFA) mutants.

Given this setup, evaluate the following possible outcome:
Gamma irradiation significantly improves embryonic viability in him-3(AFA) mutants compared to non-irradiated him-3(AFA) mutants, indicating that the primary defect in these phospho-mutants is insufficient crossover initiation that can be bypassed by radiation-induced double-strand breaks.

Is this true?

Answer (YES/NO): NO